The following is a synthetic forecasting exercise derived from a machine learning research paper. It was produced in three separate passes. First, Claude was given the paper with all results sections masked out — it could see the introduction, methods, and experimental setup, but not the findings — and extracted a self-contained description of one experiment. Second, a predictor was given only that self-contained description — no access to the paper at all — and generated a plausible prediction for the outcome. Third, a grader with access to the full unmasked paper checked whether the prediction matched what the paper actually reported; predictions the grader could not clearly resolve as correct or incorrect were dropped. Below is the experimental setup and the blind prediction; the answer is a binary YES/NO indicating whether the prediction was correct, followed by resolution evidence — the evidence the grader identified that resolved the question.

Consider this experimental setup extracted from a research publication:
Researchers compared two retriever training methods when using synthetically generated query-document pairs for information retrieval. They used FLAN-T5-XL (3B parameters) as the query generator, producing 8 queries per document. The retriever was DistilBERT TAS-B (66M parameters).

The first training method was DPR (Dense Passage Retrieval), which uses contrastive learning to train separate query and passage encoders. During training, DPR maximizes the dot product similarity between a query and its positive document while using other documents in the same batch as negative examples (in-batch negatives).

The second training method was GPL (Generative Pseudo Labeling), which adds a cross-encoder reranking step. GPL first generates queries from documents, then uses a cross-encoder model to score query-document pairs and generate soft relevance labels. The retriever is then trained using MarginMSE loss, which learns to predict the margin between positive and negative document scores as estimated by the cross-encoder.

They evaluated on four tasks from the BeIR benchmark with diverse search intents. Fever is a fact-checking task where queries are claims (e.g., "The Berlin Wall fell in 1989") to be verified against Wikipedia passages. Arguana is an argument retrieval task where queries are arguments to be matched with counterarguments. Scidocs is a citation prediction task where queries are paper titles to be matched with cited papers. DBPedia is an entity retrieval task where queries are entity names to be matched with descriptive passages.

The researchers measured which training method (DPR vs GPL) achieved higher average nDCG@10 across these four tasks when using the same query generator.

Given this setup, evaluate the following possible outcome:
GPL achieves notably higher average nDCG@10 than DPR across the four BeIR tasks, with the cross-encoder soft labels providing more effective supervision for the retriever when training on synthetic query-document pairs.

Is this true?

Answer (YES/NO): NO